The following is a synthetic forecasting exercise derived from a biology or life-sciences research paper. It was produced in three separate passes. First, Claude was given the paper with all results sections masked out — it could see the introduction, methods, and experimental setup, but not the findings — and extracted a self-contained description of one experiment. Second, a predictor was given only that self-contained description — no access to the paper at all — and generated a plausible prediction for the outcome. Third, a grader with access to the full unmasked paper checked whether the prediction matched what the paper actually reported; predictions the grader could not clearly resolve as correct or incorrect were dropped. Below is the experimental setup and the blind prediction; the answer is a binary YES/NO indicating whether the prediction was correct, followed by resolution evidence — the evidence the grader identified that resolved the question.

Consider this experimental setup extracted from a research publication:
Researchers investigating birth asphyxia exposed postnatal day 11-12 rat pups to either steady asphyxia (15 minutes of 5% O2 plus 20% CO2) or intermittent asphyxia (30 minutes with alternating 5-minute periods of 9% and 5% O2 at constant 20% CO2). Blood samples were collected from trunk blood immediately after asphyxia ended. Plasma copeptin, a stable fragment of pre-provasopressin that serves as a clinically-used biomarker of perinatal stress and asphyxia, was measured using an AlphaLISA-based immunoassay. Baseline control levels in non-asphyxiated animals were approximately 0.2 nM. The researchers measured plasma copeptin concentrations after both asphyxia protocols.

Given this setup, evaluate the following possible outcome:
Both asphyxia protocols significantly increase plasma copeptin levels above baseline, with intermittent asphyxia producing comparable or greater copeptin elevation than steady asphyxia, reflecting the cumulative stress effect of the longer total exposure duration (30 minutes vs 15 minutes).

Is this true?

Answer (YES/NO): YES